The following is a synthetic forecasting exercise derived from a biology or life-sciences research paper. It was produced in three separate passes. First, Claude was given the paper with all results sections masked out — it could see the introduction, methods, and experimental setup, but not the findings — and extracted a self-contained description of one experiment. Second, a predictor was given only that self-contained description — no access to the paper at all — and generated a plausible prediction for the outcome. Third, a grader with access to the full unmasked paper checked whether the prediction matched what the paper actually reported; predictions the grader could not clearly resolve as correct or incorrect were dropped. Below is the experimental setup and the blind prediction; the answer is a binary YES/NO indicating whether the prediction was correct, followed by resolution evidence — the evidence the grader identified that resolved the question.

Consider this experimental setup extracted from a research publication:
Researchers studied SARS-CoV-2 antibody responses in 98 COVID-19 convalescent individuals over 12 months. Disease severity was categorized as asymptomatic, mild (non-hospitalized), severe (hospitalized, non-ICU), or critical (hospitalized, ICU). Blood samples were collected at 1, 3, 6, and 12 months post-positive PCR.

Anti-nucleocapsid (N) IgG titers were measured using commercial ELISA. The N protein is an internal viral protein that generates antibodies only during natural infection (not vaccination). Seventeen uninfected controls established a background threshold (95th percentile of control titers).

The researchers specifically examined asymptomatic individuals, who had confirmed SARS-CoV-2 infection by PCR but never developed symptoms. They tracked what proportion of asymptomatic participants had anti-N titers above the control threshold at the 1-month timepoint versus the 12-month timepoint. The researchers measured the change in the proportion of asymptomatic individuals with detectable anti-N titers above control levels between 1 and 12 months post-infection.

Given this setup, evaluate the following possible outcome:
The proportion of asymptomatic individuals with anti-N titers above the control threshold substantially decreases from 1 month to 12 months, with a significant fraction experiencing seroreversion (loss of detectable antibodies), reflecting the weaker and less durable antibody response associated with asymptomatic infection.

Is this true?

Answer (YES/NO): YES